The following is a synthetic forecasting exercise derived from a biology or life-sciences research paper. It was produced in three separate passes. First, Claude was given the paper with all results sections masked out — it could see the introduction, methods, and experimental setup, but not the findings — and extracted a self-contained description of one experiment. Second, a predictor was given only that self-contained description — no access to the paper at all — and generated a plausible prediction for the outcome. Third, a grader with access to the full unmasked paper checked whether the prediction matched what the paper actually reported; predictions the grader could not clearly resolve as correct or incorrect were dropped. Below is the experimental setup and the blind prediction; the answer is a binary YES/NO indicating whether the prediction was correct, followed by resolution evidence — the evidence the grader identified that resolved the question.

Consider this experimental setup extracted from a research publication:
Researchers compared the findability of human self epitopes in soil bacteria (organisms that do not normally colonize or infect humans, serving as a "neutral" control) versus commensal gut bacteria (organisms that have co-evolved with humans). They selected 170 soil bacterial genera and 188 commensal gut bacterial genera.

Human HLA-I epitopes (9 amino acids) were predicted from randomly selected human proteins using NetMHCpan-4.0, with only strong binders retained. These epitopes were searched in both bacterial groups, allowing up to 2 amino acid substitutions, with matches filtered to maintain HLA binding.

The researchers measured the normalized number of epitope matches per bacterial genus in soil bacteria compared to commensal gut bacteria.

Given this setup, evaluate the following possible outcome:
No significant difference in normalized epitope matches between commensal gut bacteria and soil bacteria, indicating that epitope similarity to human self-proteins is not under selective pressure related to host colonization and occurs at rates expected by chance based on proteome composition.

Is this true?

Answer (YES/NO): YES